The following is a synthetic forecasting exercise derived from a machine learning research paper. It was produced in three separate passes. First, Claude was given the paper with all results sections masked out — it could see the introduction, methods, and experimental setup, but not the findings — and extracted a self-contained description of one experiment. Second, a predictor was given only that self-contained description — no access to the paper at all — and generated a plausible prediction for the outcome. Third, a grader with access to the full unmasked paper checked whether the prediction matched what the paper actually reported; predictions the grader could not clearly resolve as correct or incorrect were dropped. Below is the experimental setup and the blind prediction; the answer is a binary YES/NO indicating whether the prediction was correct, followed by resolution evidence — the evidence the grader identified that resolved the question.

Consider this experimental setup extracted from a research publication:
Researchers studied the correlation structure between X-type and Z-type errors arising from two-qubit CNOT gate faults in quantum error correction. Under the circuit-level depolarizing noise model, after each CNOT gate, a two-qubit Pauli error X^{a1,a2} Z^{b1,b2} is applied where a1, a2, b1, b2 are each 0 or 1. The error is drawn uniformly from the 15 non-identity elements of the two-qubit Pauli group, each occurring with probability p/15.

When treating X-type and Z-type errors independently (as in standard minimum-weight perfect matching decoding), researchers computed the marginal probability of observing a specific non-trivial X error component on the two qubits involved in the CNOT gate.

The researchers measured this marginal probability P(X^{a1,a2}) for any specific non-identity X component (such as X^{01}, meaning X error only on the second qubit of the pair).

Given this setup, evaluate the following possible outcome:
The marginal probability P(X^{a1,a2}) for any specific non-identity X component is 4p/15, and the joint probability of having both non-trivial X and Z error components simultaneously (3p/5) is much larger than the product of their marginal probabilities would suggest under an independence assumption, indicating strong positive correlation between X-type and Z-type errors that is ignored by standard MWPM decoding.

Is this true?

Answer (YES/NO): NO